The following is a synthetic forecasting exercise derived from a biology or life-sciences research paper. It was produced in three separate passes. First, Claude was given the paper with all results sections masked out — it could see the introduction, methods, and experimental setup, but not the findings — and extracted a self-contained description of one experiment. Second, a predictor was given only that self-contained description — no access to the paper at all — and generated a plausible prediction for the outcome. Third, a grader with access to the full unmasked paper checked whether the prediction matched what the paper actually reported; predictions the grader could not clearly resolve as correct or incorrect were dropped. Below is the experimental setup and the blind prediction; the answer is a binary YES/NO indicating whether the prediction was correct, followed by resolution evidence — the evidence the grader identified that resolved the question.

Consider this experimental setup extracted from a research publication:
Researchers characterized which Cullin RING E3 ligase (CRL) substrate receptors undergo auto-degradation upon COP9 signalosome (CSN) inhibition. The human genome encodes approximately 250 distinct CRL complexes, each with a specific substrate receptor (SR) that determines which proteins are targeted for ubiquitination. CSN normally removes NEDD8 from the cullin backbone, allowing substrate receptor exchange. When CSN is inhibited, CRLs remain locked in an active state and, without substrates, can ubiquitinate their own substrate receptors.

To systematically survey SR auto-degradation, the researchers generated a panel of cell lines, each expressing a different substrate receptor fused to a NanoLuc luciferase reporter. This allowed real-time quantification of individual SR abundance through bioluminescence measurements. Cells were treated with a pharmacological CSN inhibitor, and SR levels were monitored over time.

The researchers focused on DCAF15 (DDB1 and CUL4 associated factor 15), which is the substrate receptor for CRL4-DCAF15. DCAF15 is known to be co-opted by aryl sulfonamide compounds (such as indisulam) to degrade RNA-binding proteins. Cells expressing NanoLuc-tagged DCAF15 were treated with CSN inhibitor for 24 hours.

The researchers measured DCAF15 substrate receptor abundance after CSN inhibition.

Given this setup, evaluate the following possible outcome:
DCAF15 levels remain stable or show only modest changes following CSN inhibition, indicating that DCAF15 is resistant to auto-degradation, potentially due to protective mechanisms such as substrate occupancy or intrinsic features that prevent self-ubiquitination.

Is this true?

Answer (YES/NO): NO